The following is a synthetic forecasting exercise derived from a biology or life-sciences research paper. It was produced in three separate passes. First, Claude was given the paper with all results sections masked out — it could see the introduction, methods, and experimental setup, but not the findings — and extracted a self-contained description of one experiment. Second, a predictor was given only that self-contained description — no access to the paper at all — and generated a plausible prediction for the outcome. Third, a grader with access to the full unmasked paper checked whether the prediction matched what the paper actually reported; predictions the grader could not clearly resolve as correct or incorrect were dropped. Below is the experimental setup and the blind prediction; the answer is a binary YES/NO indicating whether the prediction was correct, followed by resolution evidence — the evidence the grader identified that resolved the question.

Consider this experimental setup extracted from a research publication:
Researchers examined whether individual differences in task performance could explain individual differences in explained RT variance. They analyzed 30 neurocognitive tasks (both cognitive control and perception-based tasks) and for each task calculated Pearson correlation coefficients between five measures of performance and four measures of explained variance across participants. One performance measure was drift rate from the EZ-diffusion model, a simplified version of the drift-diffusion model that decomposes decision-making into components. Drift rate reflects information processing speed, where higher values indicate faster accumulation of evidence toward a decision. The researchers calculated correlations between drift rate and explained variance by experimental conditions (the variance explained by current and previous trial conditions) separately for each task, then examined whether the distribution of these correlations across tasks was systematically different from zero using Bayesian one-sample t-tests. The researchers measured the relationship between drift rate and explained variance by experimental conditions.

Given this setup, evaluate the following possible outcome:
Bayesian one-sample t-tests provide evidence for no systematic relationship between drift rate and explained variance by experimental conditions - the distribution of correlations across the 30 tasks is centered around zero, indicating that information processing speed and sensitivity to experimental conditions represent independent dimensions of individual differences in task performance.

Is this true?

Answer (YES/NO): NO